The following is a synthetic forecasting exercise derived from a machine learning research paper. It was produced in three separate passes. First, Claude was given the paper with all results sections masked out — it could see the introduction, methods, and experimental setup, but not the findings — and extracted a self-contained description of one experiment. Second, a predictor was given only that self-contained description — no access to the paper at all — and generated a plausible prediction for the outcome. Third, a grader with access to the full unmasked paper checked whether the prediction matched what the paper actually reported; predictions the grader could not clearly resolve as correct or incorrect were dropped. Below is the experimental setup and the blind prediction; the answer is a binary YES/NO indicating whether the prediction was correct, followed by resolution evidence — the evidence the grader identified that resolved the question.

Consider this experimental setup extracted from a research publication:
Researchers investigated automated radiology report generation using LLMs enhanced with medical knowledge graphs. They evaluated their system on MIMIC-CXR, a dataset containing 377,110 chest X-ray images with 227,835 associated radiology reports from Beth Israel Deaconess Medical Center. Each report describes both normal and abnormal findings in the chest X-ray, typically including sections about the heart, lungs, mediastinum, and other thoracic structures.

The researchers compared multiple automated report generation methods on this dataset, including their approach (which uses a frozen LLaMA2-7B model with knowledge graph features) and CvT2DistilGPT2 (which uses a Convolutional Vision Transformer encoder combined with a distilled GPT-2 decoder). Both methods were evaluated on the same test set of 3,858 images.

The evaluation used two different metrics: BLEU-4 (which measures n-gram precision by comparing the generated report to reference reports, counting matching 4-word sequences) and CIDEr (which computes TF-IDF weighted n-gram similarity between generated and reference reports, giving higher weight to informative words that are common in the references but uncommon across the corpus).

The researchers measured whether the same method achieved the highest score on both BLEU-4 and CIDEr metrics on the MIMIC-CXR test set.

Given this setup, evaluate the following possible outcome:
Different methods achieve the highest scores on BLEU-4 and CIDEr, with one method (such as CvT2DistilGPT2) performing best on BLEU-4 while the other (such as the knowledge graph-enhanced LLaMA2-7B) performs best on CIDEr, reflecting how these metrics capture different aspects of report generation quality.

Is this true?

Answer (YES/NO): NO